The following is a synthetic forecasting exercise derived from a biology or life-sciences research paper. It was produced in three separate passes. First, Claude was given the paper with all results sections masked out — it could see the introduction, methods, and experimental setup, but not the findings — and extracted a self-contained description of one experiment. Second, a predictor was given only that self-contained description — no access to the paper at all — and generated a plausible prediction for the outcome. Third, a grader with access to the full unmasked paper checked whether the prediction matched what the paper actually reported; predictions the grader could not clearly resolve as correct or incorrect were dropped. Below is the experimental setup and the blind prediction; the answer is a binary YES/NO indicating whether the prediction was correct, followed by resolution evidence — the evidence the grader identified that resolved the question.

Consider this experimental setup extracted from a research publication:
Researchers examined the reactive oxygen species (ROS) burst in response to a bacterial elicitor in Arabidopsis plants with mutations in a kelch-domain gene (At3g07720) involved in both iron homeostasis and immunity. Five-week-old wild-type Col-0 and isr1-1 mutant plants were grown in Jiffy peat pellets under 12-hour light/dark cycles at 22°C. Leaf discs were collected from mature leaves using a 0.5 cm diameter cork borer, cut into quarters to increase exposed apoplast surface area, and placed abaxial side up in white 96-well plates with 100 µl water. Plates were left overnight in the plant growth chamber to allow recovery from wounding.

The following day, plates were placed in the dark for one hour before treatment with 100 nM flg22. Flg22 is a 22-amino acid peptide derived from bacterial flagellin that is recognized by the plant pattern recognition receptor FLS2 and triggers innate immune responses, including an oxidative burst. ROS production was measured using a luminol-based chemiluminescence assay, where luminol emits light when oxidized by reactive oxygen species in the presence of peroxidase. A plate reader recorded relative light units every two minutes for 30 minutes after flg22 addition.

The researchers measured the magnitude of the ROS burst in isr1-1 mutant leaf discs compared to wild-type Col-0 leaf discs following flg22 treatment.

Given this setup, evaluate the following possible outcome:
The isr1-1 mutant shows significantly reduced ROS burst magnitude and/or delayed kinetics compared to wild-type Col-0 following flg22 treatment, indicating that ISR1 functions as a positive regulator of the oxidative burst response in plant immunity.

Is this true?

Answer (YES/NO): NO